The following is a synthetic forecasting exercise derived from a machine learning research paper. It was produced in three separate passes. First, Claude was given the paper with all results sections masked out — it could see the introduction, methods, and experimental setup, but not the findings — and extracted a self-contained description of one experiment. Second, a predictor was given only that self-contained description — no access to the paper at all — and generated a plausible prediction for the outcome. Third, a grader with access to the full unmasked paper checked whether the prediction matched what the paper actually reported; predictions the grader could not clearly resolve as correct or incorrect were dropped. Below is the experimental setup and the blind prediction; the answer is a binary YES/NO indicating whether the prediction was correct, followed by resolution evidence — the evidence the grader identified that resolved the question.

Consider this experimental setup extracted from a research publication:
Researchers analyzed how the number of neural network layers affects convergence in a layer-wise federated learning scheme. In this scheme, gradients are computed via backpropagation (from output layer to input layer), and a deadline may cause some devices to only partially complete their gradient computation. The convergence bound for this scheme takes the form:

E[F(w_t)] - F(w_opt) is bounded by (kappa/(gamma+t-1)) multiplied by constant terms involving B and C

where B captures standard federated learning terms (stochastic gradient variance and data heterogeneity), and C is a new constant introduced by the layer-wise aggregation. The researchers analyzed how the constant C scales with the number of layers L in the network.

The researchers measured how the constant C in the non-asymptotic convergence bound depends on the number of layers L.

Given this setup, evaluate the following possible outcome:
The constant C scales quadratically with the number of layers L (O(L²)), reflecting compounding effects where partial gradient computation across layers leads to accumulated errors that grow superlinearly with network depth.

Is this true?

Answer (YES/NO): NO